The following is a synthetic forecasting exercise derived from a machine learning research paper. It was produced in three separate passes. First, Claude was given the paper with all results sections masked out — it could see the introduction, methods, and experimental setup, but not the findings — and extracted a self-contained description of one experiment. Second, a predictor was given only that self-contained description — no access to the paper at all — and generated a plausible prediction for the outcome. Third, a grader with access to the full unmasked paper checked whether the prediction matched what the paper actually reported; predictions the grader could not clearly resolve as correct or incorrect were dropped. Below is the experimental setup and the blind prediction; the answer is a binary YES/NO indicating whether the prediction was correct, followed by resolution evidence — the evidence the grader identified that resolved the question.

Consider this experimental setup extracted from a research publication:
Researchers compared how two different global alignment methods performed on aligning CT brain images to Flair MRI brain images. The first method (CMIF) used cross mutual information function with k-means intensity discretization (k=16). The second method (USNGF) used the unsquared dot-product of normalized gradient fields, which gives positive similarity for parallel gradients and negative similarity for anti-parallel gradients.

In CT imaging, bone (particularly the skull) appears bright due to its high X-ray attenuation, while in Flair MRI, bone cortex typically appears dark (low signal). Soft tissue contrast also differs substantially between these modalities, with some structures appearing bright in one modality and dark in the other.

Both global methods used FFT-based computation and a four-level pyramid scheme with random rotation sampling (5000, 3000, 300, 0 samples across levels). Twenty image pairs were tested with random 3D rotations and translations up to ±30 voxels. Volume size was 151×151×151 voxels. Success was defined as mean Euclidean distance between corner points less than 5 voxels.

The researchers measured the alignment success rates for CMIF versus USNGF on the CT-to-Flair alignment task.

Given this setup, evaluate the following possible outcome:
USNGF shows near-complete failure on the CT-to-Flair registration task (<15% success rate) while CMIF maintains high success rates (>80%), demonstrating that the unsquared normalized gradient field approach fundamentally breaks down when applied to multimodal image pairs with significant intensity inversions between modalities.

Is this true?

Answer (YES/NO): NO